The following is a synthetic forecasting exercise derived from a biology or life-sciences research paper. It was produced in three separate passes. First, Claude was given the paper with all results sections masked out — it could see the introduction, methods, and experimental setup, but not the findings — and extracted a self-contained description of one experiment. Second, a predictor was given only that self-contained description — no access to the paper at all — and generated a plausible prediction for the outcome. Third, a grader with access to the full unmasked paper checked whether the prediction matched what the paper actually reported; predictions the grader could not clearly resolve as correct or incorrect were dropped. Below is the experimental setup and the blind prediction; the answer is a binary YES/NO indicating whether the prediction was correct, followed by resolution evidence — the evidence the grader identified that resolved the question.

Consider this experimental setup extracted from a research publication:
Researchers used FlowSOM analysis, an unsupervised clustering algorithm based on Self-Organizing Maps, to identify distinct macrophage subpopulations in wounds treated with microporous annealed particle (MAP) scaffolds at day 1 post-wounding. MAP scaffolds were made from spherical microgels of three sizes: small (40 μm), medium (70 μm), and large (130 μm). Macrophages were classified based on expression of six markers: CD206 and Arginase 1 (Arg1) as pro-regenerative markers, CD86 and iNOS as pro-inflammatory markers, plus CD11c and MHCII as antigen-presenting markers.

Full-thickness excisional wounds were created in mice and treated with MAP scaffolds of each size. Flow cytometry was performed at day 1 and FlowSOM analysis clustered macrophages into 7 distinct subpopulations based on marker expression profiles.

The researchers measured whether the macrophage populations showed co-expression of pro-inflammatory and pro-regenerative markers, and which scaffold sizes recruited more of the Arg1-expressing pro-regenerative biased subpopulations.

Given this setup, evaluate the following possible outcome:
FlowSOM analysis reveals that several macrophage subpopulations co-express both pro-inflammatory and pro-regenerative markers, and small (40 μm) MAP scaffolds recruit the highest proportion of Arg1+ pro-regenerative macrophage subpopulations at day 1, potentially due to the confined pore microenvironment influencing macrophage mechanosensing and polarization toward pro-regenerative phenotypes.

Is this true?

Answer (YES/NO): NO